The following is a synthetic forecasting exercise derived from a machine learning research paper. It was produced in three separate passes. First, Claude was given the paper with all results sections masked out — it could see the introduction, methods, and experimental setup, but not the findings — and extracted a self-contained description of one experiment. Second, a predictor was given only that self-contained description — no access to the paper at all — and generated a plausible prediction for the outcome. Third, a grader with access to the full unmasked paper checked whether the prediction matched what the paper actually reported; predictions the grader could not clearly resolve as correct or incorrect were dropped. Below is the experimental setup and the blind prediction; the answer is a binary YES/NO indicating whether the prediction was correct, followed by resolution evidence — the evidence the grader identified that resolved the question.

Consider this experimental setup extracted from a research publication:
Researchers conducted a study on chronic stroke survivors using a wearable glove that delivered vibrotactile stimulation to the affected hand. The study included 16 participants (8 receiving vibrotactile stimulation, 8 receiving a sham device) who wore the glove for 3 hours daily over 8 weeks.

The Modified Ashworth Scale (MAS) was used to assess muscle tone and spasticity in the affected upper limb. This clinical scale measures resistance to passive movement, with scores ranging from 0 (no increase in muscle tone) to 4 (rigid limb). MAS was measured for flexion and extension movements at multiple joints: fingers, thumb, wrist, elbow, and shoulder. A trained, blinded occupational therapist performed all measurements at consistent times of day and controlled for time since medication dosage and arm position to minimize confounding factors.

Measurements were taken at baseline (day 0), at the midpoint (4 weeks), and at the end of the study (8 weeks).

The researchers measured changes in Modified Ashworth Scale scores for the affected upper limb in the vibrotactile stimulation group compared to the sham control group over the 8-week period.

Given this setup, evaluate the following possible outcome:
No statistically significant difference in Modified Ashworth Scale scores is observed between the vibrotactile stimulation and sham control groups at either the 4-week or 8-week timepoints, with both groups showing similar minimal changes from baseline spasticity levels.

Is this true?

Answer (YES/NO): NO